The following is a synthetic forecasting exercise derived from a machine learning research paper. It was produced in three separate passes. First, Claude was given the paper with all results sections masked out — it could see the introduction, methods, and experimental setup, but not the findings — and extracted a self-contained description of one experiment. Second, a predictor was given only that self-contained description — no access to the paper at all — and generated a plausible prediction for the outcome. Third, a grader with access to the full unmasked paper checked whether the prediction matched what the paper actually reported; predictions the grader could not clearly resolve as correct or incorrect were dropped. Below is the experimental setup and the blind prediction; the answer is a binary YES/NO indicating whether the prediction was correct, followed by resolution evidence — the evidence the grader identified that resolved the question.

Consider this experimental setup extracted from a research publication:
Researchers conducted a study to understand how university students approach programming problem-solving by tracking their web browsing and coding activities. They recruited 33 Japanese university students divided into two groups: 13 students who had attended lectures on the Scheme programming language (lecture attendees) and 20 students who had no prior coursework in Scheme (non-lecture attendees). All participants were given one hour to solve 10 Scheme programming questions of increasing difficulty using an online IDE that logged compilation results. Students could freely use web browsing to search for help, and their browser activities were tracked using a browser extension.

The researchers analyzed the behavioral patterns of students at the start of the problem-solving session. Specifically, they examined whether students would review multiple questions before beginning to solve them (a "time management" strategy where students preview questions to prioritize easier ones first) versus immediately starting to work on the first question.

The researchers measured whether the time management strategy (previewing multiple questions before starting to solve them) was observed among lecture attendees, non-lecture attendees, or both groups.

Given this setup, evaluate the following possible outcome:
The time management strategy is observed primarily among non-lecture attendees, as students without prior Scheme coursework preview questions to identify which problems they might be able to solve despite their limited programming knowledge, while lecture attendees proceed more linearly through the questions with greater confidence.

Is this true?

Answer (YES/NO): NO